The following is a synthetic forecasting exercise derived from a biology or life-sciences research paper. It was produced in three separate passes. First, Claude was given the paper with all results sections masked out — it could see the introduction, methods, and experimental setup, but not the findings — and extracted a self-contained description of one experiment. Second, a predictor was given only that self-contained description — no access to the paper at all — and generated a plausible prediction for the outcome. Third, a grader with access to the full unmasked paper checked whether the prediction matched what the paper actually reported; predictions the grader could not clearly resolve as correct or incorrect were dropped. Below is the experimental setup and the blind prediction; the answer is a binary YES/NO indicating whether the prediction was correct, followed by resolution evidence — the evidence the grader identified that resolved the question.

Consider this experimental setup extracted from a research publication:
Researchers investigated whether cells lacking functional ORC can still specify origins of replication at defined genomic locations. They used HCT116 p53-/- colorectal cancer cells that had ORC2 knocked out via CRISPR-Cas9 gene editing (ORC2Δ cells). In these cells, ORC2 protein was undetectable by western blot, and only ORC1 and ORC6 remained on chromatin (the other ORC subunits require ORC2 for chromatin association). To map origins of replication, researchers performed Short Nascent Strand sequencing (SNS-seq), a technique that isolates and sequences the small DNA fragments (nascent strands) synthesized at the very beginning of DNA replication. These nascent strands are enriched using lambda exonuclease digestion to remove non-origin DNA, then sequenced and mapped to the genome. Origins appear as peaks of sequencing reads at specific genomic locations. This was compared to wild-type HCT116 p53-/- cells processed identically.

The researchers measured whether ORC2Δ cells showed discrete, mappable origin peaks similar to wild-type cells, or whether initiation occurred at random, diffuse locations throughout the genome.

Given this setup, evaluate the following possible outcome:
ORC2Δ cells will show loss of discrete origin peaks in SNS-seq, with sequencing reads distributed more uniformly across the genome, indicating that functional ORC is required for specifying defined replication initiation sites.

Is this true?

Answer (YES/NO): NO